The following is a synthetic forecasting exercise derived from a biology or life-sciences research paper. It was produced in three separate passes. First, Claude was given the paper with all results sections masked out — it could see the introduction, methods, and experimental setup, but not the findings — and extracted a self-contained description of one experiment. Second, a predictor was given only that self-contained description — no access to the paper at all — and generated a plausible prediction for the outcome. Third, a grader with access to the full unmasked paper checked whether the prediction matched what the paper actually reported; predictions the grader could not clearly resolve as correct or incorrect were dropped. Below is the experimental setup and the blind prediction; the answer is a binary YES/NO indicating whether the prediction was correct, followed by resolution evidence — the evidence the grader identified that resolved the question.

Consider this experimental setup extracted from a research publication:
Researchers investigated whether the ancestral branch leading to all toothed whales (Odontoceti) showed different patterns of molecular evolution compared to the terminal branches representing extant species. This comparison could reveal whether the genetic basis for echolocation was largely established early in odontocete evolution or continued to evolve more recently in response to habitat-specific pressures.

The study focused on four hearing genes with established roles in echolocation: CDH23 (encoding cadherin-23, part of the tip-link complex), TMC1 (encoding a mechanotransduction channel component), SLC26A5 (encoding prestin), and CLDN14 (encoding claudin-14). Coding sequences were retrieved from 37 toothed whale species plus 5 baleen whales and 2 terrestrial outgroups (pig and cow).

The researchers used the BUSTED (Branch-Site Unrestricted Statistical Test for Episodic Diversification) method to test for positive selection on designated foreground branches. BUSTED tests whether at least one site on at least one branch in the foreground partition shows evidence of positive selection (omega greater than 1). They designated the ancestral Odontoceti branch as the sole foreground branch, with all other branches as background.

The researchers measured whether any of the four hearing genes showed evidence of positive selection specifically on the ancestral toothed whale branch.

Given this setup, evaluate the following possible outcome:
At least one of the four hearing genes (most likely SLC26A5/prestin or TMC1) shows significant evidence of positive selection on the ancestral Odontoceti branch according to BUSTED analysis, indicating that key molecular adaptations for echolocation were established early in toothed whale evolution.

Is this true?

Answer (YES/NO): NO